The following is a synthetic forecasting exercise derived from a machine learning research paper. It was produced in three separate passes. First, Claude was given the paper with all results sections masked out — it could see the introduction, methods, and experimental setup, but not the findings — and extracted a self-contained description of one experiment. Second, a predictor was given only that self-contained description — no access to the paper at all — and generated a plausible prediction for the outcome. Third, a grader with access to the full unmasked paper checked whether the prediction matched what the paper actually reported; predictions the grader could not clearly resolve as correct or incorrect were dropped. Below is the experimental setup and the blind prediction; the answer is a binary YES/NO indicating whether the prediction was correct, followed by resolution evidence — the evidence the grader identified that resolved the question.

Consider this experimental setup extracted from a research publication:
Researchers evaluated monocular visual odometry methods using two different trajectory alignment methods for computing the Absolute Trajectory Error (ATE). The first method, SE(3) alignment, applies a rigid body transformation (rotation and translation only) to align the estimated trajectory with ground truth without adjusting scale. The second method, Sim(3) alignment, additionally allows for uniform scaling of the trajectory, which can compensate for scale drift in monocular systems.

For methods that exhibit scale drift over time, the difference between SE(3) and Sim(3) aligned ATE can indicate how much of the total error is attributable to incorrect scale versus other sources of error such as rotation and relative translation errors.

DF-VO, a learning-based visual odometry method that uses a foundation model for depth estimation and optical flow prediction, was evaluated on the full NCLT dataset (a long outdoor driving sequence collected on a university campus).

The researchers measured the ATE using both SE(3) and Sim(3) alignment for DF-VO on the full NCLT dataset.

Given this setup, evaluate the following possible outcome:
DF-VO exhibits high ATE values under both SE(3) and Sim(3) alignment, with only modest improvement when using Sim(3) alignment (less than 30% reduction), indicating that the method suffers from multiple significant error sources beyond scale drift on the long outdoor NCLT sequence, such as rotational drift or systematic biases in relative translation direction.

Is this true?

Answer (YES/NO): NO